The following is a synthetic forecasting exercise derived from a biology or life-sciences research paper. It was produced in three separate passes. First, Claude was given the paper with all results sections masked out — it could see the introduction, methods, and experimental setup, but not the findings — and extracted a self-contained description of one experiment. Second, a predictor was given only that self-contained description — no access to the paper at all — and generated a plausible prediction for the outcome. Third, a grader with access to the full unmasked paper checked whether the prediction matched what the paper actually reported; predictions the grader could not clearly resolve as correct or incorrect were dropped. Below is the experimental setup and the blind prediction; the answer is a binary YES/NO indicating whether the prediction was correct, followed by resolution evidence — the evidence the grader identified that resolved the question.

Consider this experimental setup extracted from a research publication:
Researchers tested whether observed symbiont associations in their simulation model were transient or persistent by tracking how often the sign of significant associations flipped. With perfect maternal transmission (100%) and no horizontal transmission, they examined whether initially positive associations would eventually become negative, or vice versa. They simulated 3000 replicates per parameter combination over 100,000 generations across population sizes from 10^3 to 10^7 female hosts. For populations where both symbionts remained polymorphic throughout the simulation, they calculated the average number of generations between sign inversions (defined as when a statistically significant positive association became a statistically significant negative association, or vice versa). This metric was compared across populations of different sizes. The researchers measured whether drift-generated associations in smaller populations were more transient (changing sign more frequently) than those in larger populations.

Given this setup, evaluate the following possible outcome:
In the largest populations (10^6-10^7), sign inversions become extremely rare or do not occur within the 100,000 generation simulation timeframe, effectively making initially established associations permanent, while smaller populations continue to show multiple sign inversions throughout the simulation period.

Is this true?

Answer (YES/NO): NO